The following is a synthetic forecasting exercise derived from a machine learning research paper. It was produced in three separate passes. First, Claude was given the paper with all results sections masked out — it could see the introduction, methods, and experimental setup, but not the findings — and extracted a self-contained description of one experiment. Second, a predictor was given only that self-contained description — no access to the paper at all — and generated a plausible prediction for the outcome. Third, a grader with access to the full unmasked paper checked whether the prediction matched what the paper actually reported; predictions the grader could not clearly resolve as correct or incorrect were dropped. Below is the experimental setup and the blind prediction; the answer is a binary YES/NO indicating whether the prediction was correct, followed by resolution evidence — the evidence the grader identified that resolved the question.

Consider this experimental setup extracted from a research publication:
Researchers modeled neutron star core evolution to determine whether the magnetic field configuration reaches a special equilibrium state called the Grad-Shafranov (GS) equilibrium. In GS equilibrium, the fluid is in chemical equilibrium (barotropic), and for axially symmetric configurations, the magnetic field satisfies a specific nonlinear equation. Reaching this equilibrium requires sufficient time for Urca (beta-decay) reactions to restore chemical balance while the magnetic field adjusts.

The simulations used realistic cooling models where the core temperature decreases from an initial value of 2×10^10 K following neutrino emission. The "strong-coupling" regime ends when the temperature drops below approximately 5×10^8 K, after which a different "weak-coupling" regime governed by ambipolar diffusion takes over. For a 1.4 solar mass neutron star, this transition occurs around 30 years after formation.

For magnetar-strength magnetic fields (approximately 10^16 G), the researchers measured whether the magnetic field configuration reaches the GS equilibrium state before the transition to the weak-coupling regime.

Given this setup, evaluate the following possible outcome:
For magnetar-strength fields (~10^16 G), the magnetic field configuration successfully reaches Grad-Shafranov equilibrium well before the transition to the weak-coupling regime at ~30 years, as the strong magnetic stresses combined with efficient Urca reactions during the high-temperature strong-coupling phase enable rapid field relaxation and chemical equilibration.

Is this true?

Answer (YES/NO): NO